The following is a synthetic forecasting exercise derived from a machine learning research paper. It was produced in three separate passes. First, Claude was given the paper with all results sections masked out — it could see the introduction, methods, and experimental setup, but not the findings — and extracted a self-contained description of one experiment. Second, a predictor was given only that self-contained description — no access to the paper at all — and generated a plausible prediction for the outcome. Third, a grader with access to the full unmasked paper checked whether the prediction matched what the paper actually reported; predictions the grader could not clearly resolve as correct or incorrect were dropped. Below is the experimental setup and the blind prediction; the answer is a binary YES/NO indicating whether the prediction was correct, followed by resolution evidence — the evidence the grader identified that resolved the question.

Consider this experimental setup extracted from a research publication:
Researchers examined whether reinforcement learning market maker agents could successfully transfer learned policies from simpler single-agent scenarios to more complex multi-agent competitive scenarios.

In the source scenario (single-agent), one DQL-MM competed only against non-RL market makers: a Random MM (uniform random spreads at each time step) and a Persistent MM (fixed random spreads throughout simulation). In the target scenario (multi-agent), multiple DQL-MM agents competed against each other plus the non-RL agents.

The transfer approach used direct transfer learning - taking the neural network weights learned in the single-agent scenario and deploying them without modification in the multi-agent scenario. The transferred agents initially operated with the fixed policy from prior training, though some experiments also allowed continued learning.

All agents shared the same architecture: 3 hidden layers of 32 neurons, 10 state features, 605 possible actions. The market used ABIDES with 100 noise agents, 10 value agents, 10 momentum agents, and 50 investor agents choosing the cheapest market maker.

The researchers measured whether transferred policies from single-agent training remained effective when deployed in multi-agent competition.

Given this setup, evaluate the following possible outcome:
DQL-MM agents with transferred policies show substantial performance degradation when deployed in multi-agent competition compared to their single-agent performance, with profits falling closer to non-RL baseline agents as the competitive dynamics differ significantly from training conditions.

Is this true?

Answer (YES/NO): NO